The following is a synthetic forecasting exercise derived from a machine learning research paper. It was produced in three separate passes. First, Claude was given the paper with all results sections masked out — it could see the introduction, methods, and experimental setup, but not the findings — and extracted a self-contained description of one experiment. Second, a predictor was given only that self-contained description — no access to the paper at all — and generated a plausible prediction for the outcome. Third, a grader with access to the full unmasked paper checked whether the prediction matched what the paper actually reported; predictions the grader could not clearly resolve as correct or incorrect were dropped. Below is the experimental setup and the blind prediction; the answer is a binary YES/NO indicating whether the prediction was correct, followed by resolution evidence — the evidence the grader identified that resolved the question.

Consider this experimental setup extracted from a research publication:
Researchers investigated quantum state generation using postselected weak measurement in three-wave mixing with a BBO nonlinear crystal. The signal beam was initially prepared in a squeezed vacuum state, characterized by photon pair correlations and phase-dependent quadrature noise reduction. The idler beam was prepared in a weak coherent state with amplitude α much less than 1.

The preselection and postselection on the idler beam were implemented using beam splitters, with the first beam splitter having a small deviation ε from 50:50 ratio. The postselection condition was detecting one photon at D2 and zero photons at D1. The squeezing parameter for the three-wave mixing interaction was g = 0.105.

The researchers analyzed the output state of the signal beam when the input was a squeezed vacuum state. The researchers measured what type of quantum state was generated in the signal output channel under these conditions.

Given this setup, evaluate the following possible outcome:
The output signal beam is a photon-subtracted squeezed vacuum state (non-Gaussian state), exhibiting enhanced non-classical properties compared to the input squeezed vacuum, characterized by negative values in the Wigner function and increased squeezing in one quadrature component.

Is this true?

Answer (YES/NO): NO